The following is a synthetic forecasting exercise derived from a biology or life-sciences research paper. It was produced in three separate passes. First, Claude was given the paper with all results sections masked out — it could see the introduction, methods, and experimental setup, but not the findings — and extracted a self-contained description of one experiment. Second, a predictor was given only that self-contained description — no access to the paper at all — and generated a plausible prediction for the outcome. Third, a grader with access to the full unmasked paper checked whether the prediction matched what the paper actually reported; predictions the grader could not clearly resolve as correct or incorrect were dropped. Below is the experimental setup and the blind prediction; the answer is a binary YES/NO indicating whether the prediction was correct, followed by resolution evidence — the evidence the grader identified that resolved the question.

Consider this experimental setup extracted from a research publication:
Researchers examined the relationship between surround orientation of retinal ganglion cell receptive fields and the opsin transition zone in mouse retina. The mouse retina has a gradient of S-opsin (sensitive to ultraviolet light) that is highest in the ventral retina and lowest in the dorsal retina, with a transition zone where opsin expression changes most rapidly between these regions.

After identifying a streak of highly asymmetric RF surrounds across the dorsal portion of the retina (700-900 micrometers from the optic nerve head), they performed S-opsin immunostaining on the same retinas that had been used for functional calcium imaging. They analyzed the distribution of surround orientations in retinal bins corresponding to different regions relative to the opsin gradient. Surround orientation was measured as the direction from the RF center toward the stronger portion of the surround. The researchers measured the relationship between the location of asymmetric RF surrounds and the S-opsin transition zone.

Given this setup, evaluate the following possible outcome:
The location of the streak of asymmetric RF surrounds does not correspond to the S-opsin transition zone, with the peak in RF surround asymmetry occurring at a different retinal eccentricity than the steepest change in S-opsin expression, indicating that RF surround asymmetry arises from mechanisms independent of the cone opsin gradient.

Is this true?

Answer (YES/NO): NO